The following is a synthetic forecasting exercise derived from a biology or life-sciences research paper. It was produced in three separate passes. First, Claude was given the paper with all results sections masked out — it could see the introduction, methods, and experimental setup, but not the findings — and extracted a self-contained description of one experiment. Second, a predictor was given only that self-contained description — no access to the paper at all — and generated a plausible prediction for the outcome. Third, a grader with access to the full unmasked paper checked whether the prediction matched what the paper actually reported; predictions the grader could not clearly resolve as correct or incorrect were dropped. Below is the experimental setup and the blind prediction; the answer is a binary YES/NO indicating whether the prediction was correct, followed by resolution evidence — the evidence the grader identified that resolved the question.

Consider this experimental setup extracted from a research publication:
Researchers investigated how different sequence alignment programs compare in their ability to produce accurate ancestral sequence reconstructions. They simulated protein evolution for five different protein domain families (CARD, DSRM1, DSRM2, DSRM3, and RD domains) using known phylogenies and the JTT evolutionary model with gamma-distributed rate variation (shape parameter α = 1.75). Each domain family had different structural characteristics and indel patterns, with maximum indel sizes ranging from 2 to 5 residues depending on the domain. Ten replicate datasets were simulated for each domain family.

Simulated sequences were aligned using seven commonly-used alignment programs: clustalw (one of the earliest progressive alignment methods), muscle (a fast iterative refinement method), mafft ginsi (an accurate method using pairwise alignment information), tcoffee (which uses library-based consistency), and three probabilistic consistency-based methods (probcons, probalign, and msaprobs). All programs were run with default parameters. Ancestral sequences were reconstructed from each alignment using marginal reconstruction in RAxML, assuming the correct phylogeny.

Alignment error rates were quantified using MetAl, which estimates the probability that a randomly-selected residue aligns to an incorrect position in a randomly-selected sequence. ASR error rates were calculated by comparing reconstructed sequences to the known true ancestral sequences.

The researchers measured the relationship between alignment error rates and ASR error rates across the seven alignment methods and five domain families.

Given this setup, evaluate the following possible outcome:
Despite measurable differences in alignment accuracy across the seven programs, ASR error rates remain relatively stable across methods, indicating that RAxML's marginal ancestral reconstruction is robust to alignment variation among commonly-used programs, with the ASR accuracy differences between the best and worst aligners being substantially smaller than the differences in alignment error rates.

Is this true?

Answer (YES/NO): NO